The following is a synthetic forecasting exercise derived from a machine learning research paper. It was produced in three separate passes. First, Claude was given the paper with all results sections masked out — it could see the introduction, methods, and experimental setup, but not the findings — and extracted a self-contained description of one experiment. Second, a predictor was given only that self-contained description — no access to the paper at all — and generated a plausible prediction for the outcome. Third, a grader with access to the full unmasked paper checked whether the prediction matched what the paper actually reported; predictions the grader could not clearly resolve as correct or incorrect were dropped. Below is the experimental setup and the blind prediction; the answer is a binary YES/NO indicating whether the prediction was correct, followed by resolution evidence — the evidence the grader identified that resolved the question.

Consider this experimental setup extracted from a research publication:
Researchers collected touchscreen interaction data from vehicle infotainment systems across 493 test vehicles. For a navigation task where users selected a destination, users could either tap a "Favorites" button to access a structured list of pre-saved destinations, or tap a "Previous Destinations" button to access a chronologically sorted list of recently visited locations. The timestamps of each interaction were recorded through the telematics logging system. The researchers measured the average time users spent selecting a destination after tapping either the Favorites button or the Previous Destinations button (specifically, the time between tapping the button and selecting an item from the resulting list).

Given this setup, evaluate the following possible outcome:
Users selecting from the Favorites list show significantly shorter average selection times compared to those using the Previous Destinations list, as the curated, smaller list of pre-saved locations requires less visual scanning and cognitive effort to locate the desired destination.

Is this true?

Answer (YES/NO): YES